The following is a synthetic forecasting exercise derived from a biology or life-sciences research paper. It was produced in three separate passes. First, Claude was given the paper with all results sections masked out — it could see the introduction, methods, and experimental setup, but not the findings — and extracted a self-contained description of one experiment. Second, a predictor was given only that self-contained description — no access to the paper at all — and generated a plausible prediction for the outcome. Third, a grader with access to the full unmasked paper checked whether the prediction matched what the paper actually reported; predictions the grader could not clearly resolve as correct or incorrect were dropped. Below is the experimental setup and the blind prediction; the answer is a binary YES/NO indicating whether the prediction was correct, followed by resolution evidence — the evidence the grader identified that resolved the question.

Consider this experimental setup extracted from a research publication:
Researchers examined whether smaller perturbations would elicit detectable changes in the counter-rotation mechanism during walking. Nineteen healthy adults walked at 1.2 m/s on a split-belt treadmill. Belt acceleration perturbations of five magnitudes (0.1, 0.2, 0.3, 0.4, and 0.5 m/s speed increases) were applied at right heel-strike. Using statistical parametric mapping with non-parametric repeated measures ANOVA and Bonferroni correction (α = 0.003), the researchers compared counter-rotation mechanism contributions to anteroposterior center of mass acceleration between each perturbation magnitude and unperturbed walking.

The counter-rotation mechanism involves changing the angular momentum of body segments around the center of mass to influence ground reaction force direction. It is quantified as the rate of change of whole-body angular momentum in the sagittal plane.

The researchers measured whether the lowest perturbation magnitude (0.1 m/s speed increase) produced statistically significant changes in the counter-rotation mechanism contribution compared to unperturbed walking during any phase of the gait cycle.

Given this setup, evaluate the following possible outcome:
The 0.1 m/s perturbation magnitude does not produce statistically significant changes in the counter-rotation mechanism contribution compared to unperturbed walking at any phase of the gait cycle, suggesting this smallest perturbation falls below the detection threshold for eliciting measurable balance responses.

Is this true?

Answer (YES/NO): YES